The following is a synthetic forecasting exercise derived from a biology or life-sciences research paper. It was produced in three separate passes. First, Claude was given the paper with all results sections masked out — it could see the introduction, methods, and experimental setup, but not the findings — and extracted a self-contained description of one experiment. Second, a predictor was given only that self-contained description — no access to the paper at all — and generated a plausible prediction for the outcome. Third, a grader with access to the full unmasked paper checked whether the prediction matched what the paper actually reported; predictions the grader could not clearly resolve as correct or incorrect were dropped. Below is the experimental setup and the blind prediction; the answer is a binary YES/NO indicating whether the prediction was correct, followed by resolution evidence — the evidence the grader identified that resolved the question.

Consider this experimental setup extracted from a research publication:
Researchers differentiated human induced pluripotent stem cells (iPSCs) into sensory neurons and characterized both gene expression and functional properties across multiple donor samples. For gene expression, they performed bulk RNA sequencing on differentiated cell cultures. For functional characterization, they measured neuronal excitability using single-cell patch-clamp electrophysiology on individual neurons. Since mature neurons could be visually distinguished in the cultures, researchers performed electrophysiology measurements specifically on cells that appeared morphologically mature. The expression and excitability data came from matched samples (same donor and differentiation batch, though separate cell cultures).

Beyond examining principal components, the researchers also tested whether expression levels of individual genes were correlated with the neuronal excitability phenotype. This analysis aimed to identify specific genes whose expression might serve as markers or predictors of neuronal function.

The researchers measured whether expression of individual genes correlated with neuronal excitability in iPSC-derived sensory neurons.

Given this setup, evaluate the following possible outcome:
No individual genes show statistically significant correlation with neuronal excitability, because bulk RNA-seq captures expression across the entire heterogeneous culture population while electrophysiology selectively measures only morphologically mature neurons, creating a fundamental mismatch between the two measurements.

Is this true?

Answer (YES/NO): YES